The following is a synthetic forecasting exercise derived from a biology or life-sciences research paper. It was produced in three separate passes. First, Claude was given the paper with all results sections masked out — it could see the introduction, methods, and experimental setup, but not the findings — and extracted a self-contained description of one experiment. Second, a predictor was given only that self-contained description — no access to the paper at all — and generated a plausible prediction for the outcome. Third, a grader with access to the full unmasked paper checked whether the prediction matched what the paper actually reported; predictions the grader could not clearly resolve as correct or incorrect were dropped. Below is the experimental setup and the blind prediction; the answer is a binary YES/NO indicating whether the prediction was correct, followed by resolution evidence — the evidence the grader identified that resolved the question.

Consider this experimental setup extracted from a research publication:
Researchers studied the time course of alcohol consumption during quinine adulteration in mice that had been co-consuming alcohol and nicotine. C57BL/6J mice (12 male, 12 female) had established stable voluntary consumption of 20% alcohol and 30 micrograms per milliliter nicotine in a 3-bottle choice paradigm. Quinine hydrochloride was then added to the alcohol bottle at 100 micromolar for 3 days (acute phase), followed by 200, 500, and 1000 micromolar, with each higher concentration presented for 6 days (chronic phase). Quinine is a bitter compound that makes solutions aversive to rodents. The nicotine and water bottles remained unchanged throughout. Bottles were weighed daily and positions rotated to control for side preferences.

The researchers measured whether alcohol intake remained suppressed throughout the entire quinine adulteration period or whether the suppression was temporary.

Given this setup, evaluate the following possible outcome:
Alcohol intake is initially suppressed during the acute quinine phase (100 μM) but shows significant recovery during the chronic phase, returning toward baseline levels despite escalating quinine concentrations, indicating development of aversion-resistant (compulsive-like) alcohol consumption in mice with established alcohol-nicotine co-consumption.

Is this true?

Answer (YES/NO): NO